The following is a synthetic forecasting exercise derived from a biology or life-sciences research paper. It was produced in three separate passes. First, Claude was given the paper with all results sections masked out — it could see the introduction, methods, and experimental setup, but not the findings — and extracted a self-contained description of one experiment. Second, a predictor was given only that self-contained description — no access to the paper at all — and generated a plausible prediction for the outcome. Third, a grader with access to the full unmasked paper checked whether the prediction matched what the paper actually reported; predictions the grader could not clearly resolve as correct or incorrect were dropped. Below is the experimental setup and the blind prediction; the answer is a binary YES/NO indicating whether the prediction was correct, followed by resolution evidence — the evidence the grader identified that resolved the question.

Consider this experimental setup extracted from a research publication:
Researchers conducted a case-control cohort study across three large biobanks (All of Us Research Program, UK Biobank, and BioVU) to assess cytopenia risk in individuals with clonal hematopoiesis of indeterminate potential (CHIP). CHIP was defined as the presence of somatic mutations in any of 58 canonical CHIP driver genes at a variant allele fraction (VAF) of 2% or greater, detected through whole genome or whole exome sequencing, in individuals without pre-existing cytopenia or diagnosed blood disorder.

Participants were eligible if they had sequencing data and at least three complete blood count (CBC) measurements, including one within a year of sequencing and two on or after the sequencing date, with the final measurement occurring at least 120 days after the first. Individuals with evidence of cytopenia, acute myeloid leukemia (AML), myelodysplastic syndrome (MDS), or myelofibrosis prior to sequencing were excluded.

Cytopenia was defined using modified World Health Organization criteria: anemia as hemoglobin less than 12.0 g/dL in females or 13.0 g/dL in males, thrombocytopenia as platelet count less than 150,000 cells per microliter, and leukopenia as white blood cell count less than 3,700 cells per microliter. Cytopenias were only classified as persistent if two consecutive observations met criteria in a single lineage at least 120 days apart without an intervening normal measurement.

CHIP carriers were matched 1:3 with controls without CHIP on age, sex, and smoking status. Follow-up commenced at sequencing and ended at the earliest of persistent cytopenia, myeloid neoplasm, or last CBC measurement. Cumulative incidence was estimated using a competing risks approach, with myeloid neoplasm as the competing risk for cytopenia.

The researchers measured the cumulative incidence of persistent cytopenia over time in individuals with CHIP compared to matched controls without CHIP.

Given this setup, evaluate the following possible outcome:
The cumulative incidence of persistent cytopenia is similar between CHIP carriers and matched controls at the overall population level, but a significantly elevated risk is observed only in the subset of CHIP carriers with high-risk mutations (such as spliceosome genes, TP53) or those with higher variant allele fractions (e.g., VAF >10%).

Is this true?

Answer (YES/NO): NO